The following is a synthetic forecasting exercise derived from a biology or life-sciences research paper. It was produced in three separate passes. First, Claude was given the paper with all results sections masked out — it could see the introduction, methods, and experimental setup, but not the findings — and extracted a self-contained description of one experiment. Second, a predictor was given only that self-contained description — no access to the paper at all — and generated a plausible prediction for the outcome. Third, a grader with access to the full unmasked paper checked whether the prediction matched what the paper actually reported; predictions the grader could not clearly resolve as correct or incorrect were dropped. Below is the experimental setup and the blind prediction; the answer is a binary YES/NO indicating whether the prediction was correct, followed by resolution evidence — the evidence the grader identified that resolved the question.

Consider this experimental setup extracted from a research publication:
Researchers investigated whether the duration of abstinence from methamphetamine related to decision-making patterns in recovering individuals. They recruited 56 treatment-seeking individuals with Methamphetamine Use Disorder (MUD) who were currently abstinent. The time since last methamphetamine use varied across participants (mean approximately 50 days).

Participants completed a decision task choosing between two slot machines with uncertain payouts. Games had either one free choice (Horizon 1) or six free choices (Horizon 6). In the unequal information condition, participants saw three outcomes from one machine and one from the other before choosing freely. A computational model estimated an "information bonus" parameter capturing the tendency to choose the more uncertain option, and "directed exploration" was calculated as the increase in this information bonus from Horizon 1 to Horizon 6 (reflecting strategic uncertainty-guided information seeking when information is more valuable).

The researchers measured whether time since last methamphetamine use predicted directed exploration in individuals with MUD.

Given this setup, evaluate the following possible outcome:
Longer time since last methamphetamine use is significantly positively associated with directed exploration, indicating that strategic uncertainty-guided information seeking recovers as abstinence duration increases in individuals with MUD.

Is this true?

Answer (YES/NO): NO